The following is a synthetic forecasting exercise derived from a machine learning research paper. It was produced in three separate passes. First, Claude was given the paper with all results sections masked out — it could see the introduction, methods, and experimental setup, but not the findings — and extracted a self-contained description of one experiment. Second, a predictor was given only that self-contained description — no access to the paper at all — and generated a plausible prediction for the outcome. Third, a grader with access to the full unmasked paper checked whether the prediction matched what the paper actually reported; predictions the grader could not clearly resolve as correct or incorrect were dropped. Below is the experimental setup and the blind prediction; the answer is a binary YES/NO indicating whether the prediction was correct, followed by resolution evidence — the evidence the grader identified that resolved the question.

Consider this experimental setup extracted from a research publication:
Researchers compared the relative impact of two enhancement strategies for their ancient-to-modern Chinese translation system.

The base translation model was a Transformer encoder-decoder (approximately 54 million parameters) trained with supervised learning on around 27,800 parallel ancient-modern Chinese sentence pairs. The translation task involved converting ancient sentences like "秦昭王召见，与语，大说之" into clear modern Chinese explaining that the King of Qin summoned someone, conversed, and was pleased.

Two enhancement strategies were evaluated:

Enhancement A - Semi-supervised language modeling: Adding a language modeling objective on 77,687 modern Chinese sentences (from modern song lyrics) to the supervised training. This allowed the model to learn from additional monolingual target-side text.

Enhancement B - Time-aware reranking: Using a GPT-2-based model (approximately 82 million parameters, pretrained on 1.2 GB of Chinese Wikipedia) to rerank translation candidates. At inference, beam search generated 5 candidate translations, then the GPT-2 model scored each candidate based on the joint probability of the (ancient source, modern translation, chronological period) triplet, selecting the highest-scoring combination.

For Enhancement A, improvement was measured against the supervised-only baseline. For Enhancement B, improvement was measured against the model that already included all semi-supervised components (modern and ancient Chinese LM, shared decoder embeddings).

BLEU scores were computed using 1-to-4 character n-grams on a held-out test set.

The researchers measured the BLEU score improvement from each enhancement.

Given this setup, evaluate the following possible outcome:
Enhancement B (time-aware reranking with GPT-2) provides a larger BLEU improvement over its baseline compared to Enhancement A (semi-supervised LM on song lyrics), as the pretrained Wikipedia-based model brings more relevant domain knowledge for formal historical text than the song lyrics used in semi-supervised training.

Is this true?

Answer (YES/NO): NO